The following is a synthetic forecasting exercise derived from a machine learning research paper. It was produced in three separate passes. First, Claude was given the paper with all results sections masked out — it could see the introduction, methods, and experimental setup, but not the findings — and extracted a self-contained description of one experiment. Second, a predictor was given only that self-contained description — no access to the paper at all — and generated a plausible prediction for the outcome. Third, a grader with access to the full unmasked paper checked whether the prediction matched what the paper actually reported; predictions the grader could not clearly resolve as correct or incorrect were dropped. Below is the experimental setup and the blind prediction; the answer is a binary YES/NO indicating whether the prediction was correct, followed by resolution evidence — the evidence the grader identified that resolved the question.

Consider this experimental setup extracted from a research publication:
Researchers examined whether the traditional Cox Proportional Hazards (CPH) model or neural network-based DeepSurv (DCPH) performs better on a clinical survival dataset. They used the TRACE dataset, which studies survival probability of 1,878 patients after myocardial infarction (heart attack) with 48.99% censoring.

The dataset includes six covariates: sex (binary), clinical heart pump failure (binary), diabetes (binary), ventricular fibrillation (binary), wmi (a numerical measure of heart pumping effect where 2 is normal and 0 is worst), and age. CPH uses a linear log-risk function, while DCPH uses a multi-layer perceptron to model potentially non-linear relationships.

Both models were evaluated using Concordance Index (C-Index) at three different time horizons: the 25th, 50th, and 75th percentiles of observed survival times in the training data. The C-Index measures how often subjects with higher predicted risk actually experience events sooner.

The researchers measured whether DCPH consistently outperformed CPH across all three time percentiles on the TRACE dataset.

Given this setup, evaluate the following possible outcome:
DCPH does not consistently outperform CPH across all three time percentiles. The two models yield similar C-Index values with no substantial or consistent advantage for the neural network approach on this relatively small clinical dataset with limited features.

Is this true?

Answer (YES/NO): NO